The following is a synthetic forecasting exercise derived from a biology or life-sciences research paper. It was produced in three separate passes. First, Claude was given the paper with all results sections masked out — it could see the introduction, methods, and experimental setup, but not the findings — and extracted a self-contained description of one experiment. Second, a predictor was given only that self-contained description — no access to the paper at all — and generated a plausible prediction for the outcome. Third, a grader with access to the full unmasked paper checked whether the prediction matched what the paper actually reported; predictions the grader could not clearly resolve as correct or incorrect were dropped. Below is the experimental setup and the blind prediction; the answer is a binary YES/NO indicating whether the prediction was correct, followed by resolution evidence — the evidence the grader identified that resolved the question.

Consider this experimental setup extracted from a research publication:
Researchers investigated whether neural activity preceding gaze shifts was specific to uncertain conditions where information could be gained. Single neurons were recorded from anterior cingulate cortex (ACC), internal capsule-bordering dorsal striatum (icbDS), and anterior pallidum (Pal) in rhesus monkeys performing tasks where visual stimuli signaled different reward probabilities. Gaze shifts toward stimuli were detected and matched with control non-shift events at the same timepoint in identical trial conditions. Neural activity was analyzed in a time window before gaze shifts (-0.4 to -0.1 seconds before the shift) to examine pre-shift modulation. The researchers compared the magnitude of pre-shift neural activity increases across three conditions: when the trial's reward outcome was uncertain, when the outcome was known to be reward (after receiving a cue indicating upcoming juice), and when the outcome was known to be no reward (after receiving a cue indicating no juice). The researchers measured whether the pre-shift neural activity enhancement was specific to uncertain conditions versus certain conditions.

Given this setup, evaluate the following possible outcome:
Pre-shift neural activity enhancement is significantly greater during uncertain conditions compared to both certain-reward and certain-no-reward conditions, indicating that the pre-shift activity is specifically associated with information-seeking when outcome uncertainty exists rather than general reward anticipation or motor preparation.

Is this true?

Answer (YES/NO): YES